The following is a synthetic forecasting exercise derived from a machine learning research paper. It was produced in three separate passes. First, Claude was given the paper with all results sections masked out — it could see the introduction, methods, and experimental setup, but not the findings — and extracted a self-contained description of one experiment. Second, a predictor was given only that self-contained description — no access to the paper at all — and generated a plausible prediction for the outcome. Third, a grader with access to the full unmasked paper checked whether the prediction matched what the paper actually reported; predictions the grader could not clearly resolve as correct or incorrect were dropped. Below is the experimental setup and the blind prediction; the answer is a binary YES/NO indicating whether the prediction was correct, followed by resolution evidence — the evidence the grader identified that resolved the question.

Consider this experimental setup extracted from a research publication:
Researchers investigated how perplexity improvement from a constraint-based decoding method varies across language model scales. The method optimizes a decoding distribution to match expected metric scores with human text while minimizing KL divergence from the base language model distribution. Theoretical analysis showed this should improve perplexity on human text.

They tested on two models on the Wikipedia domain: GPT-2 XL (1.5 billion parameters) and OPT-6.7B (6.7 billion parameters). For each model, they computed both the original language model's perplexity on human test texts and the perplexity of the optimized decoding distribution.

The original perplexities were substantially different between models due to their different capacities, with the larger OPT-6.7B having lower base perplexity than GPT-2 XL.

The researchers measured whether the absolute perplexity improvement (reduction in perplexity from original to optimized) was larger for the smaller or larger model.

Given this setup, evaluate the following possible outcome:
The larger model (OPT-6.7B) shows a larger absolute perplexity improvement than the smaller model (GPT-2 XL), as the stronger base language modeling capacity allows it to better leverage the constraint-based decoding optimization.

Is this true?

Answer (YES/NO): NO